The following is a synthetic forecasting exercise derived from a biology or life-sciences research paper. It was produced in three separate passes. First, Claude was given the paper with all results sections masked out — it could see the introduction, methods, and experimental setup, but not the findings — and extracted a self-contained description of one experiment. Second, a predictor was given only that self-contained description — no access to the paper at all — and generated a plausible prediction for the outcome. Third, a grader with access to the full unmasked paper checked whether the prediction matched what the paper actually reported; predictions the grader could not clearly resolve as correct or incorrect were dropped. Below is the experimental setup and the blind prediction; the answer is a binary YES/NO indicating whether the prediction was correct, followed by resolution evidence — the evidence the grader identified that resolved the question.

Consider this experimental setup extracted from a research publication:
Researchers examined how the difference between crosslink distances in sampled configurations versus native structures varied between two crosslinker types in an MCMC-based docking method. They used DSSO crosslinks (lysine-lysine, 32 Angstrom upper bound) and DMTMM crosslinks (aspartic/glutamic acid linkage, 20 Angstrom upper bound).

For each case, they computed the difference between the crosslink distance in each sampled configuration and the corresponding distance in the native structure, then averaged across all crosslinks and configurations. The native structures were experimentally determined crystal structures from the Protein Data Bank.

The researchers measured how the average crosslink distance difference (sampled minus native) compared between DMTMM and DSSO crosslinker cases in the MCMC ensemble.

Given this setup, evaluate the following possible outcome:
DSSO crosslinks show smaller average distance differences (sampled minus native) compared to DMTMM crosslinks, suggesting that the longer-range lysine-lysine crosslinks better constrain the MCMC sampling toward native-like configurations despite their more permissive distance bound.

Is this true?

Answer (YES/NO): NO